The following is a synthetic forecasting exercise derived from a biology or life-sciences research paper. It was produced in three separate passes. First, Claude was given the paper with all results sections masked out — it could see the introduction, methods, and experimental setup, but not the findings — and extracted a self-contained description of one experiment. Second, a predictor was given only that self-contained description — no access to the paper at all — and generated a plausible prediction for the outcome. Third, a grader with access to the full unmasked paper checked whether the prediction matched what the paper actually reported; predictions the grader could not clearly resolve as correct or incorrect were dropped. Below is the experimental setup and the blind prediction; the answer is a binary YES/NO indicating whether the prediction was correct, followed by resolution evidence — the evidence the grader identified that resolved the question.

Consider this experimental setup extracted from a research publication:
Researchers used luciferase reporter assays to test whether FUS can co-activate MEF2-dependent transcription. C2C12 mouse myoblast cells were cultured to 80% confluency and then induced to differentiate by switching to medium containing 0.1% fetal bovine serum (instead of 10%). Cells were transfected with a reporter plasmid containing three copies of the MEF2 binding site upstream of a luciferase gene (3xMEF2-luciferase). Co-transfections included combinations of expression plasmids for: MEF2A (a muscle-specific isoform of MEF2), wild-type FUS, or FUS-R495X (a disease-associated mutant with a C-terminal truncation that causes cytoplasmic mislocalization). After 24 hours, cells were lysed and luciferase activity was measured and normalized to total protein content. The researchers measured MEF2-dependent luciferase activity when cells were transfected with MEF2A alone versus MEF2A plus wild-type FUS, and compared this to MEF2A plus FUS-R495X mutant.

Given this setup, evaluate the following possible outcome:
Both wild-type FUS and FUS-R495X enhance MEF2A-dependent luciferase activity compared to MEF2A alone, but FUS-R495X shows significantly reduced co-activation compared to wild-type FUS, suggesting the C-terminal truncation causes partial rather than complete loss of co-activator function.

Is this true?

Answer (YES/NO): NO